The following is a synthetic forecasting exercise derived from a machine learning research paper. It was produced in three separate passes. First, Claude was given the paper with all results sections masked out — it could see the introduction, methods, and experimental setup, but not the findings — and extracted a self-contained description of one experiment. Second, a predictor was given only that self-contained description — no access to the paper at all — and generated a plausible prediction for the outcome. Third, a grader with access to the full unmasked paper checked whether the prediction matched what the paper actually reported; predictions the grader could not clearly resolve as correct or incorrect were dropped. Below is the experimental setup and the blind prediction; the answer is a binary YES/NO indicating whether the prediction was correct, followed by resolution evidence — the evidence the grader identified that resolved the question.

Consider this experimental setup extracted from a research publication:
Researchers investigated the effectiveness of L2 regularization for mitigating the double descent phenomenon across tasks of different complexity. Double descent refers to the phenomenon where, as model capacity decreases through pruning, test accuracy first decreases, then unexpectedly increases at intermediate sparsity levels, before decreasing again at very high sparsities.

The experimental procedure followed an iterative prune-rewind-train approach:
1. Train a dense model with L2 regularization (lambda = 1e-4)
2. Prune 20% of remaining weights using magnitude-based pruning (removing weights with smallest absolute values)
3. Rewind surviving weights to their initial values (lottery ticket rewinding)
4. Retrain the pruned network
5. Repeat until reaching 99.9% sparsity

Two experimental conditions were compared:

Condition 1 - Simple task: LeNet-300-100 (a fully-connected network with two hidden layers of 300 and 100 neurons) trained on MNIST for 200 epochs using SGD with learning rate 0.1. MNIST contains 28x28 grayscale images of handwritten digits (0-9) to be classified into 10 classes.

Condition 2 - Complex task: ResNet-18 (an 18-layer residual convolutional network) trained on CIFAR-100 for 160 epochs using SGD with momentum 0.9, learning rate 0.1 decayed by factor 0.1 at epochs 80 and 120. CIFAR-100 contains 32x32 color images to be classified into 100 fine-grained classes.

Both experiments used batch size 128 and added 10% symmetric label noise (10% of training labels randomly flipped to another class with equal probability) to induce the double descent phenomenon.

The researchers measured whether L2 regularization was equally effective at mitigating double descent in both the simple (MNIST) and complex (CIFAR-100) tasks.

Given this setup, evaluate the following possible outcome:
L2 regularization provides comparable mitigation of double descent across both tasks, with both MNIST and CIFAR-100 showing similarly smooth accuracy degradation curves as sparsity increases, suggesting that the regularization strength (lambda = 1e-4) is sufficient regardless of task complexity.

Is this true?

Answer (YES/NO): NO